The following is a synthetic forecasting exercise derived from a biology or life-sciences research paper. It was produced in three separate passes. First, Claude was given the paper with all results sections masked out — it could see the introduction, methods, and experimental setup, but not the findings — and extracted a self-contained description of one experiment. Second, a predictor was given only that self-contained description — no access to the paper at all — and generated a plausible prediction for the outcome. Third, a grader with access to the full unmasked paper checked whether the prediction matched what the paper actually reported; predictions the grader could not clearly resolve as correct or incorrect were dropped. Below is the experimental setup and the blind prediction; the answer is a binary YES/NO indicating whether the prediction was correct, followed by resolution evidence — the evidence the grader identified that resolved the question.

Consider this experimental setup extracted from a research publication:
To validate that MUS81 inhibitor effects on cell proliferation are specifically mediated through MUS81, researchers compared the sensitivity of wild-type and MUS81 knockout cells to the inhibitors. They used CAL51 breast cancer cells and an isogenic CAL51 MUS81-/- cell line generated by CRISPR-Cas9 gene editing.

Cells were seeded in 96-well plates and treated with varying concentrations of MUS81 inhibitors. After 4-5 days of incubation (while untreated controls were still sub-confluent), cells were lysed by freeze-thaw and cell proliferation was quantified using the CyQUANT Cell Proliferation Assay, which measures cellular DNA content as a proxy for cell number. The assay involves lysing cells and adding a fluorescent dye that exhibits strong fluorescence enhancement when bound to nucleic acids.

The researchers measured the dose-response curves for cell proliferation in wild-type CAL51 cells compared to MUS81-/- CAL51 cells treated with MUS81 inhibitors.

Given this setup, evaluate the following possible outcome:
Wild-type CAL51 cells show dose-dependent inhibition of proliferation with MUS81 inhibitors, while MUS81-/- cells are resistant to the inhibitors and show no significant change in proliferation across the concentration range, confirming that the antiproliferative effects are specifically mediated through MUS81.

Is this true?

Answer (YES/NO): YES